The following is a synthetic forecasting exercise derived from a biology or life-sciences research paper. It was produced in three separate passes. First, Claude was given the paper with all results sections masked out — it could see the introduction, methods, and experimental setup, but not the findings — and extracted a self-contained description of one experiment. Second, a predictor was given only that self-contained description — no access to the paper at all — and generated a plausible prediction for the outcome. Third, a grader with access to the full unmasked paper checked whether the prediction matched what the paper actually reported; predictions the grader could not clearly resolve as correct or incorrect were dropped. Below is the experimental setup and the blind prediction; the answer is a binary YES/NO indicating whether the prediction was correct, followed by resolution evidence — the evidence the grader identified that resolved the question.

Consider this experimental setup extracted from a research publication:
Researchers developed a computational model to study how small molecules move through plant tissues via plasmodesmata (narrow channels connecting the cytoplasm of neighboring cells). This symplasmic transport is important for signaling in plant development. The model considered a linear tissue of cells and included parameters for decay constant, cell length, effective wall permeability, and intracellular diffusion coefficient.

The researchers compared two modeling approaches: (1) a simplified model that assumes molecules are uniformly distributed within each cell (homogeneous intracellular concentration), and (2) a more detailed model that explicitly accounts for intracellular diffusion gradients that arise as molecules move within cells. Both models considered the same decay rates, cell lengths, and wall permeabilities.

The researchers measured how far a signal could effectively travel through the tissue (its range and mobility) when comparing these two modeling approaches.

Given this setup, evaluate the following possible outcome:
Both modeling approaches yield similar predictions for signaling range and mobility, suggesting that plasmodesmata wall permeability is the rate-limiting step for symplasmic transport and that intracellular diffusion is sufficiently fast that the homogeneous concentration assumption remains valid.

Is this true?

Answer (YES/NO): NO